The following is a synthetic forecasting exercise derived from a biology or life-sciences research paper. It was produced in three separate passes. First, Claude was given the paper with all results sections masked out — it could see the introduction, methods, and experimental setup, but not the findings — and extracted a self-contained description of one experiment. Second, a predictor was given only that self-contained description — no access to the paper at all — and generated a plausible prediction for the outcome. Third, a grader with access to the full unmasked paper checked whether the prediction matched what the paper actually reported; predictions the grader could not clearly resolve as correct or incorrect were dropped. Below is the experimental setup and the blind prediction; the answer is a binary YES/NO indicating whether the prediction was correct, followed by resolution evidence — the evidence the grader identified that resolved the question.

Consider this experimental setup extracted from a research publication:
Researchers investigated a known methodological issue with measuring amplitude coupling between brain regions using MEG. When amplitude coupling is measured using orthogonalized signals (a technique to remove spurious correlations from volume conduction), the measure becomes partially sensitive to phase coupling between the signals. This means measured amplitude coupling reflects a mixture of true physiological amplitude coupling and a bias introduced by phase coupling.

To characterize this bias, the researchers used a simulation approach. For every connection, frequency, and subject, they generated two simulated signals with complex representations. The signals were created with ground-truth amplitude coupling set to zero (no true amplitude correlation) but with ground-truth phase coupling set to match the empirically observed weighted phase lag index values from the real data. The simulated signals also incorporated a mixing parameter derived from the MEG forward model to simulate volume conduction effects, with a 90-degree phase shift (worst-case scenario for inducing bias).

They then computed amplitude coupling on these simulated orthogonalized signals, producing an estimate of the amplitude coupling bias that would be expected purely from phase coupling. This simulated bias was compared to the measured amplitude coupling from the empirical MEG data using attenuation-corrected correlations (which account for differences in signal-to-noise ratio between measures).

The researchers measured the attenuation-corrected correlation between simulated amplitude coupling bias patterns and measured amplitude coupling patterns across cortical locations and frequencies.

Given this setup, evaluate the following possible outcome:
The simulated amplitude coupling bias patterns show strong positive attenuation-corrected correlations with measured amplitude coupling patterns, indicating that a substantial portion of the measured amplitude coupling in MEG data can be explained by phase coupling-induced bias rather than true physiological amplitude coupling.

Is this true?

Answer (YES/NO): NO